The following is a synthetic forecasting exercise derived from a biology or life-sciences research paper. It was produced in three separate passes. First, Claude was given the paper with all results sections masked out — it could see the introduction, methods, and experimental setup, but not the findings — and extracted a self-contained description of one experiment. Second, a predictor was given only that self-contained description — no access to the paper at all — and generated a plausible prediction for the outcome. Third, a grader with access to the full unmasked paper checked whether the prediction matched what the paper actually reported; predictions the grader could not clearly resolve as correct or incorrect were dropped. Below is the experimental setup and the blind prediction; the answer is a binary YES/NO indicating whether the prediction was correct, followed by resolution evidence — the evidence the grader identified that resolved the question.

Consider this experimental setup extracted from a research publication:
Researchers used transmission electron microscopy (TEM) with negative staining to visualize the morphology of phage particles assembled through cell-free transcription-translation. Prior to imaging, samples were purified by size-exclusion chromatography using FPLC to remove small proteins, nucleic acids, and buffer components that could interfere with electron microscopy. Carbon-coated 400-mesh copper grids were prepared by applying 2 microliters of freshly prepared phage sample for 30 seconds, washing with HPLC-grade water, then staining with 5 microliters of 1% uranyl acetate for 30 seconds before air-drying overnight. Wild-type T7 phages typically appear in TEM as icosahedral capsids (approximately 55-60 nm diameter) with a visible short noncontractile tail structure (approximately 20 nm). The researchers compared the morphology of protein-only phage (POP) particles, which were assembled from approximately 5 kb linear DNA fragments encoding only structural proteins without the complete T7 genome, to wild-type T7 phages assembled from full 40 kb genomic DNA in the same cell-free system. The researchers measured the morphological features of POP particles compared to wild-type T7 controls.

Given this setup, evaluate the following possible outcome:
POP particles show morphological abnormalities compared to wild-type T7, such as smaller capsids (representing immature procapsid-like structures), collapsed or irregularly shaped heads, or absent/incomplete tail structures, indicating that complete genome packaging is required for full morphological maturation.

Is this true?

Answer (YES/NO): NO